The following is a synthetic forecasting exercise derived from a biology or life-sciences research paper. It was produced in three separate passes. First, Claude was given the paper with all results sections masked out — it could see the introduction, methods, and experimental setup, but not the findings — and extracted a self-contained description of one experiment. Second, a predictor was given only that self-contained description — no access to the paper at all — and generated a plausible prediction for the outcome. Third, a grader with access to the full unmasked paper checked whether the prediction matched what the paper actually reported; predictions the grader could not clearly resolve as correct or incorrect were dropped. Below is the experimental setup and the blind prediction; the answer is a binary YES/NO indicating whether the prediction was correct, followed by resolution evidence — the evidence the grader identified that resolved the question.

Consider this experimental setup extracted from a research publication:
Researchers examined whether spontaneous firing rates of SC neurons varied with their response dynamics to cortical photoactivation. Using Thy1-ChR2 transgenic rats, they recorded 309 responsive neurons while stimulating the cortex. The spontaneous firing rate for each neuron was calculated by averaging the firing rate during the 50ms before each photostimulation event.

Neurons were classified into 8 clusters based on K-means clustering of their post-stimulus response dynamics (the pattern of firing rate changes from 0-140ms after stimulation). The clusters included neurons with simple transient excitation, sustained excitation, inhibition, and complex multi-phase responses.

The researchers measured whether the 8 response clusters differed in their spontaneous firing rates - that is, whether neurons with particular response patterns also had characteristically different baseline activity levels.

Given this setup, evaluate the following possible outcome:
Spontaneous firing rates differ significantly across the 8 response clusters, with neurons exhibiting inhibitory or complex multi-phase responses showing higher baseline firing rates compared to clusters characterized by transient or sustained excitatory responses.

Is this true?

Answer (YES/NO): NO